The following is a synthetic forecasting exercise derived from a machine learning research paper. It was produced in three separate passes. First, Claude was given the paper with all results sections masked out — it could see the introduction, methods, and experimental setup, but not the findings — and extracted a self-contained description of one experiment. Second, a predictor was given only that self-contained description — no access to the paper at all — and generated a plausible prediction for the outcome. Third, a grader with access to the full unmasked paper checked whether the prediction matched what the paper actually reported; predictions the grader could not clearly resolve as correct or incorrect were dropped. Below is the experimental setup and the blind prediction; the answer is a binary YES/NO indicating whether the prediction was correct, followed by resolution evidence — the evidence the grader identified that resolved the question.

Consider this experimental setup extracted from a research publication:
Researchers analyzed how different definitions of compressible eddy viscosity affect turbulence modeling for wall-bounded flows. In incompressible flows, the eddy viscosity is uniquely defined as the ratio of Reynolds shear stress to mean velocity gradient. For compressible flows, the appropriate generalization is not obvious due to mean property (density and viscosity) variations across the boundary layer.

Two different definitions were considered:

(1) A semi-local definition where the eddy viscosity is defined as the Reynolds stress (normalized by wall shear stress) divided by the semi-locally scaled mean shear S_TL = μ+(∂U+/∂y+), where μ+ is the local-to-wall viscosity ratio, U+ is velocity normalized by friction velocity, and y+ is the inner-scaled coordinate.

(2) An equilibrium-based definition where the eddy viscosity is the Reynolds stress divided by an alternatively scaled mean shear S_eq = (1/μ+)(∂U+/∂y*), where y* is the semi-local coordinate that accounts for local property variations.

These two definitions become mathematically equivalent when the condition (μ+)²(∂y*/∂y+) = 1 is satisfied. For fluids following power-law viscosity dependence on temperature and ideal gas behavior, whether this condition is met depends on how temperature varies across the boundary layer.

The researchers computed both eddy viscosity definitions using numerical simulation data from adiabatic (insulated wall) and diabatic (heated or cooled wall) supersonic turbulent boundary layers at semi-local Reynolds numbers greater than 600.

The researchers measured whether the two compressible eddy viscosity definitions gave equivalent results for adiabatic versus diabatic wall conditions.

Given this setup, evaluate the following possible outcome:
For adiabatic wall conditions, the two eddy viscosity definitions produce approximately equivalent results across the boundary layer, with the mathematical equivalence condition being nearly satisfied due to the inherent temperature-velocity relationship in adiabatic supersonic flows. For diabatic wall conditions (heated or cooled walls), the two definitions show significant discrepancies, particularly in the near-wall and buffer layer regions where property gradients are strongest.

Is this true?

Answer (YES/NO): NO